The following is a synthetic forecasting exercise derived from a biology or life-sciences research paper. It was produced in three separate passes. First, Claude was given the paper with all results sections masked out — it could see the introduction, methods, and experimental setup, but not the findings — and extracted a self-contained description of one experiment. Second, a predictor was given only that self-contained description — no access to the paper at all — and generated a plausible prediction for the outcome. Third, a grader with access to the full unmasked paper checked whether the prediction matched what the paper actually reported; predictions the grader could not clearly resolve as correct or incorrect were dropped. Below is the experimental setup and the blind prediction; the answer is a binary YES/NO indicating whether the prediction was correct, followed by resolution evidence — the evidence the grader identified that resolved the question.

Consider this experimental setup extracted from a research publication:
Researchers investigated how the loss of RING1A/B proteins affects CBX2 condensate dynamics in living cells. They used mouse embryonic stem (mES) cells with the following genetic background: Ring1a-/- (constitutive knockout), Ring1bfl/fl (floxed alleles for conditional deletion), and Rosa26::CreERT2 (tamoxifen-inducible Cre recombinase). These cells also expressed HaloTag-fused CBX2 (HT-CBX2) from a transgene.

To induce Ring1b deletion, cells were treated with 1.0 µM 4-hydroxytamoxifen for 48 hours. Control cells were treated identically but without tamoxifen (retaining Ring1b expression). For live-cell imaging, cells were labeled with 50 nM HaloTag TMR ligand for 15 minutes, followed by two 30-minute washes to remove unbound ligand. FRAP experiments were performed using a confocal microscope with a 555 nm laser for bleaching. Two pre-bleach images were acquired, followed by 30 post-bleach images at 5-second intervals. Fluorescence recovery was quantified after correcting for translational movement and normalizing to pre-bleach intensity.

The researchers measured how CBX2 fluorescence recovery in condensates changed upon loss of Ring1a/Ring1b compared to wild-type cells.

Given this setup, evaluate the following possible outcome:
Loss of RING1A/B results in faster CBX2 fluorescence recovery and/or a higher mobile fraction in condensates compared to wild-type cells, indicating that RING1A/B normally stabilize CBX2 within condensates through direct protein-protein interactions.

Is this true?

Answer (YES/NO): NO